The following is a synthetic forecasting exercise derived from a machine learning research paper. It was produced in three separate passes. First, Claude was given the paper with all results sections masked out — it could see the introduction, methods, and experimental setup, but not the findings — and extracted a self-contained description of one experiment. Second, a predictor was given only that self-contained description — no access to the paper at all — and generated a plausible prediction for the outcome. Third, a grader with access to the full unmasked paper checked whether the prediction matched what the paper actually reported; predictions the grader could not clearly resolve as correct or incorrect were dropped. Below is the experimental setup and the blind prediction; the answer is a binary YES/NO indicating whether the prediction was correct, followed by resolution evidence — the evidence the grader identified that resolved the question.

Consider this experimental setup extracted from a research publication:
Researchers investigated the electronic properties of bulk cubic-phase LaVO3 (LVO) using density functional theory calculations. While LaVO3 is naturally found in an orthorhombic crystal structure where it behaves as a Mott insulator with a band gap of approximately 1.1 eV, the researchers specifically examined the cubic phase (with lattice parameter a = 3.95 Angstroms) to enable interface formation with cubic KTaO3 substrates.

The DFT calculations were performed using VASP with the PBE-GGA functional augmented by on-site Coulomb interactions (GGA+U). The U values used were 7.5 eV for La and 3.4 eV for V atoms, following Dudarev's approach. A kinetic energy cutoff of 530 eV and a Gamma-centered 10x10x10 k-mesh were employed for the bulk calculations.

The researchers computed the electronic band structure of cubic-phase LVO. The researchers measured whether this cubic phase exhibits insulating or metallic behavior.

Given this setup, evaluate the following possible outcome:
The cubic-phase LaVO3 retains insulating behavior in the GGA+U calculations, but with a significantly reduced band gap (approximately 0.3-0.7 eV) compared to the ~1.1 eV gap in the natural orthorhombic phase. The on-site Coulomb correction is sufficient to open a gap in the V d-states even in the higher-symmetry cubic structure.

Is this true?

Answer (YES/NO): NO